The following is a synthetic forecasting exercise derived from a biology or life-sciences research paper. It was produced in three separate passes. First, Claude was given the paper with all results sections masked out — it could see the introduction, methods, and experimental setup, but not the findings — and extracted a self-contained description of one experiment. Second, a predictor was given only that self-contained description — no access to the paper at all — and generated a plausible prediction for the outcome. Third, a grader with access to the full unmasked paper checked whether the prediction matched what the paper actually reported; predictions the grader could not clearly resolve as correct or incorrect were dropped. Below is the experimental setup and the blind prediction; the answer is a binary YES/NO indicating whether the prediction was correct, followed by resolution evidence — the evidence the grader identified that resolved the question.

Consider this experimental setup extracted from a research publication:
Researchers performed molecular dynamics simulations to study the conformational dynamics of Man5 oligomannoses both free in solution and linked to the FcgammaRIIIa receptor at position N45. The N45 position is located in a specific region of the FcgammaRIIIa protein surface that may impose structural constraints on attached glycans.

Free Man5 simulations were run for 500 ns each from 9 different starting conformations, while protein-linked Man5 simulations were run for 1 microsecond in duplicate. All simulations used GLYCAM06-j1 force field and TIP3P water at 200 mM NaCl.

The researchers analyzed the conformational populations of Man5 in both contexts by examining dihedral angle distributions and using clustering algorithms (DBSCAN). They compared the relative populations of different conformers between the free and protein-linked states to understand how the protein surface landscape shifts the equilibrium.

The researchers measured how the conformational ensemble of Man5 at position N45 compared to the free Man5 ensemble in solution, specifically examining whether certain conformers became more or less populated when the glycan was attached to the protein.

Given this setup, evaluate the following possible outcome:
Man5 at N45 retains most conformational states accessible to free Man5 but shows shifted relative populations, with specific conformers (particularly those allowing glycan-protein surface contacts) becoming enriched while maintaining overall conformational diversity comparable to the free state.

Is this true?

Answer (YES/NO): NO